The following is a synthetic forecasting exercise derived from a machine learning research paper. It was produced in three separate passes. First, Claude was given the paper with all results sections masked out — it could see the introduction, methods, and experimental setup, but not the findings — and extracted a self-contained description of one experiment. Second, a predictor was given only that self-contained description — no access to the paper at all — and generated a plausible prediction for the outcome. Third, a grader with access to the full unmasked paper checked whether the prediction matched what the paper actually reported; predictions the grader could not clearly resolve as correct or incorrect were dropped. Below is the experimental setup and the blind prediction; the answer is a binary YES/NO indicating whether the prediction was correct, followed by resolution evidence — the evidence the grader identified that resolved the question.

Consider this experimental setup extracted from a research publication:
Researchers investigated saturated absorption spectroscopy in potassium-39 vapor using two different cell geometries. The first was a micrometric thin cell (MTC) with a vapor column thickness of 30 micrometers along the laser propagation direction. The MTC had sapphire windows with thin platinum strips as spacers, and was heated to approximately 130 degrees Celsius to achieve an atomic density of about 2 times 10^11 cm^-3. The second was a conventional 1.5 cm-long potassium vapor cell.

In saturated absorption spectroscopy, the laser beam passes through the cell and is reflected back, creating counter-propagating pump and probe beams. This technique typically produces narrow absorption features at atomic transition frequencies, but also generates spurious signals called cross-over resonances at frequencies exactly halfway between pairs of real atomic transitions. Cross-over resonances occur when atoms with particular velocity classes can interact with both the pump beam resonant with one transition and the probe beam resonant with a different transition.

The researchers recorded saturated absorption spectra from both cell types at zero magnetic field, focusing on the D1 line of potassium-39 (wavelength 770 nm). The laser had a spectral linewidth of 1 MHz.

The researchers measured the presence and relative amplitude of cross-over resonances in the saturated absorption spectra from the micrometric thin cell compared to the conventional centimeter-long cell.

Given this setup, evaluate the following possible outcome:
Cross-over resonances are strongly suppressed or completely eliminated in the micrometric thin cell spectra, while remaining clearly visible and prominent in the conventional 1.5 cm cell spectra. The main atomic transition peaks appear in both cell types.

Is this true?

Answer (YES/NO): YES